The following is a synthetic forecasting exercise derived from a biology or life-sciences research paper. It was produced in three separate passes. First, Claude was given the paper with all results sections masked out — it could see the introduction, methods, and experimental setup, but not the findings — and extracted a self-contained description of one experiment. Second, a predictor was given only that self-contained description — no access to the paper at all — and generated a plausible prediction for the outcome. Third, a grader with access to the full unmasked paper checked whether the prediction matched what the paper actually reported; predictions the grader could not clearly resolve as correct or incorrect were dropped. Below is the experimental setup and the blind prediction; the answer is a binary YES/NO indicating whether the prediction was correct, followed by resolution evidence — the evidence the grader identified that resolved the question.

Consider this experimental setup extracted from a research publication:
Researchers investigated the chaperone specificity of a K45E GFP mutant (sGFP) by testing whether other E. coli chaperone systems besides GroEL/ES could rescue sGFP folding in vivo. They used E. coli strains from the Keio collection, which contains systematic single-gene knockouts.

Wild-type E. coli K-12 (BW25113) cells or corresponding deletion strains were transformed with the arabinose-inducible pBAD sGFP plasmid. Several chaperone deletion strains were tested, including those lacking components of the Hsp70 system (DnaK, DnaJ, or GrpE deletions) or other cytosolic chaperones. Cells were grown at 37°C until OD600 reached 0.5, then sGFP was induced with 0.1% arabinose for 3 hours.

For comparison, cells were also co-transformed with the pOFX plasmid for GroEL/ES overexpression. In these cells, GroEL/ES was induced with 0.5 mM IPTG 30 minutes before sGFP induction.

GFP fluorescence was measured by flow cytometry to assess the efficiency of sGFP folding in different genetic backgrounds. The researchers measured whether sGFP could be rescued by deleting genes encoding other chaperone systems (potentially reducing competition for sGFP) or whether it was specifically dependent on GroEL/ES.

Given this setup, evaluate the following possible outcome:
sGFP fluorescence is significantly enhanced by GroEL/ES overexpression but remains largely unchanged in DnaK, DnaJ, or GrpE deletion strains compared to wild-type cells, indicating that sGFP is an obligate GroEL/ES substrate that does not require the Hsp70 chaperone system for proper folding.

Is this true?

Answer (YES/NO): YES